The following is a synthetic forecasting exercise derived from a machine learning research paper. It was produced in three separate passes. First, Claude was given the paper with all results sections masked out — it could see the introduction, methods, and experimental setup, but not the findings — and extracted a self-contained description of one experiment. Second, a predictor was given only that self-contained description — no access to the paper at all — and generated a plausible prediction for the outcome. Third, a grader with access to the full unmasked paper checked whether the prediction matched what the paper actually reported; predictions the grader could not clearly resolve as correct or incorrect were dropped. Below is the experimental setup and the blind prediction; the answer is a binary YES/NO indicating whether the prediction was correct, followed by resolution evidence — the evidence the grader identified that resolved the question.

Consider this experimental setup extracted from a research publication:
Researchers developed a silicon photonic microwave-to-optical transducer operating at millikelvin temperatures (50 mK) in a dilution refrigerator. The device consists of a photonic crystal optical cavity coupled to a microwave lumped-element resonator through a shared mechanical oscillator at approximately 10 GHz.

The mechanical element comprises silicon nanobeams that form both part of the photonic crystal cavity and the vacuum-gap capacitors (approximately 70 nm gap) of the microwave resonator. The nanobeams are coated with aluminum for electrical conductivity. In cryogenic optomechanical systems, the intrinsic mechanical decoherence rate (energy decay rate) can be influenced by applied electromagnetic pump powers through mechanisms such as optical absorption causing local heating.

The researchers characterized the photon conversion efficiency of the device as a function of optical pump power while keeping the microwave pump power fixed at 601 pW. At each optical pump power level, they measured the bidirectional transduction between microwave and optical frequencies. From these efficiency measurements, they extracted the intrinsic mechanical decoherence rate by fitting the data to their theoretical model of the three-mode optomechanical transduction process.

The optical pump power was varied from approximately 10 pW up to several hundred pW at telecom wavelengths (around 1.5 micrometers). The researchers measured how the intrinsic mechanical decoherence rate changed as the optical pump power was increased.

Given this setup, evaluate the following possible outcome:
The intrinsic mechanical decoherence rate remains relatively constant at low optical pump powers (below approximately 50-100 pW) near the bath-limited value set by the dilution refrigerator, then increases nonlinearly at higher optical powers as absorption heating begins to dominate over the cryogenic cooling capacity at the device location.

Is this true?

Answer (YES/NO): NO